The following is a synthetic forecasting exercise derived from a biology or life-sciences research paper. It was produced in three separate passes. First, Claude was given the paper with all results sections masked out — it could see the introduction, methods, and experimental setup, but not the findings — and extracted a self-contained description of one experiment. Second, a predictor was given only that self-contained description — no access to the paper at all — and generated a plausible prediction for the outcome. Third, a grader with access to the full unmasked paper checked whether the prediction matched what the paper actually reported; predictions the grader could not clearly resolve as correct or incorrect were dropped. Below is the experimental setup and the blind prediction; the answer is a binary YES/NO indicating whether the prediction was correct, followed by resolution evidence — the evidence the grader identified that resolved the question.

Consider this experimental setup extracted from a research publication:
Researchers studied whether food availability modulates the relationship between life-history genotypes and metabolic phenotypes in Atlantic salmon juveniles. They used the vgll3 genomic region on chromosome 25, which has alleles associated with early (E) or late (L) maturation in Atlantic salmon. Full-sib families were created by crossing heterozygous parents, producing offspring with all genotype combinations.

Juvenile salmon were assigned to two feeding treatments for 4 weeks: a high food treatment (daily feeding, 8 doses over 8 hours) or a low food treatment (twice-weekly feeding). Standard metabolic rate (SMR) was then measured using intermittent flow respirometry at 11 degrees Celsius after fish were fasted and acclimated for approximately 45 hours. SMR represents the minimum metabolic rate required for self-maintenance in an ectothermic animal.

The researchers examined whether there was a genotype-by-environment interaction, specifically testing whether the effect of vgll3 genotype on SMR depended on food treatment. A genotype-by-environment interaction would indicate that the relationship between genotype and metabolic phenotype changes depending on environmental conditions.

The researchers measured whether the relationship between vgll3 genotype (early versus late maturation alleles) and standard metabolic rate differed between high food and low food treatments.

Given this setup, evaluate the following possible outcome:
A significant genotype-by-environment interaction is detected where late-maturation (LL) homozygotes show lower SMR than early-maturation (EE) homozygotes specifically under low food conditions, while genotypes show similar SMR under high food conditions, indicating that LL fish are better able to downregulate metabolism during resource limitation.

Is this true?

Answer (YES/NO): NO